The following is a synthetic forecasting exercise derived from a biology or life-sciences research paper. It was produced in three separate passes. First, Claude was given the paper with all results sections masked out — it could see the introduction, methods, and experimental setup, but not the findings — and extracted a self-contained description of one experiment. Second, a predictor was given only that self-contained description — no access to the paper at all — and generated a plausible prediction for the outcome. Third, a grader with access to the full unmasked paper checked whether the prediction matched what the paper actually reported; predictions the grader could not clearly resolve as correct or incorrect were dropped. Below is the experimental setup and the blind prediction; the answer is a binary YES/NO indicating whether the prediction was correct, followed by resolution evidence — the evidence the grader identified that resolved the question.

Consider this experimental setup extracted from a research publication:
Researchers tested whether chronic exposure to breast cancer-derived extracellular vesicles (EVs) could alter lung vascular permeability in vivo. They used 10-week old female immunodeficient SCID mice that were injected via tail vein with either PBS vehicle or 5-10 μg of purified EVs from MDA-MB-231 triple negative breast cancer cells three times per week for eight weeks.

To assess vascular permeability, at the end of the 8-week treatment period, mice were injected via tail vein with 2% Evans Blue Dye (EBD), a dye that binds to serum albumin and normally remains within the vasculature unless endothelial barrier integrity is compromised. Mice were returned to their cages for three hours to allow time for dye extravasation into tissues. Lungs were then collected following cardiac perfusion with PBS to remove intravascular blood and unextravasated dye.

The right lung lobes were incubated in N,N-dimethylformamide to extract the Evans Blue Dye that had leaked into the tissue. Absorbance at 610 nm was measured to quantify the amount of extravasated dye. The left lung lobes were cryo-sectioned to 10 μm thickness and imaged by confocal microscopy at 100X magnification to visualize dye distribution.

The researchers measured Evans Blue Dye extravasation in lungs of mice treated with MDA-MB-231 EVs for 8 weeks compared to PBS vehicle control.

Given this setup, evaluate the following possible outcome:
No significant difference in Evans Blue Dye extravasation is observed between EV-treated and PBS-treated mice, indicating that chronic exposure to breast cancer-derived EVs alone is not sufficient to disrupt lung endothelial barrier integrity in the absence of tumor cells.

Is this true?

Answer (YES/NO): NO